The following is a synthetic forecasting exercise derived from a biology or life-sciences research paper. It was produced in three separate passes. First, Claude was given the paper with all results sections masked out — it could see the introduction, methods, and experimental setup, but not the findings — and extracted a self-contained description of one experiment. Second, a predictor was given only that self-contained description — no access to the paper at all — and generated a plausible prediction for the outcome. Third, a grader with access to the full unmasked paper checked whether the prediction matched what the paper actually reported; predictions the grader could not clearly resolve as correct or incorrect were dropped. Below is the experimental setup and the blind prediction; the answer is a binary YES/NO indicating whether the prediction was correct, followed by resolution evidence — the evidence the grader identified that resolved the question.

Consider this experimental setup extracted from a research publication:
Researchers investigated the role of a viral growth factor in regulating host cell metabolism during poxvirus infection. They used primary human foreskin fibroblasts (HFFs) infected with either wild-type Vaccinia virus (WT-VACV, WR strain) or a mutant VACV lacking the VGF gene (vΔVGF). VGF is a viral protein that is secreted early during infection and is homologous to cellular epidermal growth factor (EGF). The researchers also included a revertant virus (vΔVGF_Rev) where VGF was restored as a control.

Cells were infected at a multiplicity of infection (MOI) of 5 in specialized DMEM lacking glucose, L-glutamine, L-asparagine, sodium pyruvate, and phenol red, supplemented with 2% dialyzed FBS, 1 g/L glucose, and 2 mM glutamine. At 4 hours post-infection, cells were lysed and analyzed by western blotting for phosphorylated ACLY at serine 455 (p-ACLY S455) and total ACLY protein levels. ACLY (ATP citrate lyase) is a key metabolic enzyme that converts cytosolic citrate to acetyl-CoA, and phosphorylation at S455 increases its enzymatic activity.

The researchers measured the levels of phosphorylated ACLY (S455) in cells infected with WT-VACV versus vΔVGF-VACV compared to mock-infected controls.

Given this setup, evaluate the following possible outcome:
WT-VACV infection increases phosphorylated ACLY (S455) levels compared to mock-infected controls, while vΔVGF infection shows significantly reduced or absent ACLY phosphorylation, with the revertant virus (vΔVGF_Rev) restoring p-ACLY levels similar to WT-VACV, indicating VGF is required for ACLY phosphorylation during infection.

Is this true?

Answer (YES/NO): YES